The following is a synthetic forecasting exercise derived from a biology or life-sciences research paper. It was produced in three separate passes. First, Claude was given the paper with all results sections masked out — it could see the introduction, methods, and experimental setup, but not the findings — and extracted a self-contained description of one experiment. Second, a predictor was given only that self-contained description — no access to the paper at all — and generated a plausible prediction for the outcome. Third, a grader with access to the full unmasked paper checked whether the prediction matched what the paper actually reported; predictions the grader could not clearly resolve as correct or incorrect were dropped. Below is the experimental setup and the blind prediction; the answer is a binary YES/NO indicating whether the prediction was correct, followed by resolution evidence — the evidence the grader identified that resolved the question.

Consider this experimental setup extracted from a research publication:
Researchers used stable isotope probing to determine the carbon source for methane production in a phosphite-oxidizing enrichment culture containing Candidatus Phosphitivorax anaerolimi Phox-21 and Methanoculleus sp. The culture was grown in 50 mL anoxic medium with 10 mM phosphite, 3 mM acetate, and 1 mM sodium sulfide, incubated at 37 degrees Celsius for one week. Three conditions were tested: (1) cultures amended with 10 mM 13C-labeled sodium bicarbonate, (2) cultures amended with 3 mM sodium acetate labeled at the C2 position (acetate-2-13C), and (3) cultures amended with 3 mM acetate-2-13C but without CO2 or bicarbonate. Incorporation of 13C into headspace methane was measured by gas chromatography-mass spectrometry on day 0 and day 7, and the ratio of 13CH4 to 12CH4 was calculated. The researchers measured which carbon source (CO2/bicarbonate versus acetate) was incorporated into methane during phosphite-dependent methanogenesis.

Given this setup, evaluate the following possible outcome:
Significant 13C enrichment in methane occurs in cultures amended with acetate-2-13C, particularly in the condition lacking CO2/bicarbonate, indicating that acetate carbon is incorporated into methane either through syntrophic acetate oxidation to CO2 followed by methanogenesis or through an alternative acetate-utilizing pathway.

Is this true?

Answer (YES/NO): NO